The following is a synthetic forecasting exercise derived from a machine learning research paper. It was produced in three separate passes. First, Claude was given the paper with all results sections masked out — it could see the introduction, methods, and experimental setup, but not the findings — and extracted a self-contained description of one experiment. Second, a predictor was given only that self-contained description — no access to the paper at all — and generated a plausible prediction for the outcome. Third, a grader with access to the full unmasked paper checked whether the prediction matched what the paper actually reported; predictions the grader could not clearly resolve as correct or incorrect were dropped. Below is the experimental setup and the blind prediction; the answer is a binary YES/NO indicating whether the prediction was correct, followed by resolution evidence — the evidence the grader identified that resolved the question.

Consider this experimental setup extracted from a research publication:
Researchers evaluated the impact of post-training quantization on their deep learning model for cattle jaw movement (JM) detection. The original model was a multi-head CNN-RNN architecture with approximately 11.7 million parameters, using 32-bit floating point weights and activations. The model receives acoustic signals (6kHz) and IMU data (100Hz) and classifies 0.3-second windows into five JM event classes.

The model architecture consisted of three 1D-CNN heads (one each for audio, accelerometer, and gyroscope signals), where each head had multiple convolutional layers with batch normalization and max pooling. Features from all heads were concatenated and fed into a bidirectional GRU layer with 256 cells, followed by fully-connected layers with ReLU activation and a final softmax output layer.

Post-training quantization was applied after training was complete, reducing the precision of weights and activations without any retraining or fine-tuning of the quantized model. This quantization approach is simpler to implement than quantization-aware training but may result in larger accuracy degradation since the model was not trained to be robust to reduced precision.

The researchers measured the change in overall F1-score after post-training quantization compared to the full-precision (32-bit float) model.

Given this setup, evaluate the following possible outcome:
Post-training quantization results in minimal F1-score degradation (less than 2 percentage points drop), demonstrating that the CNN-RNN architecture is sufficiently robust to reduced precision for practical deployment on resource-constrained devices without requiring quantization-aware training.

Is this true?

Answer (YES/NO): YES